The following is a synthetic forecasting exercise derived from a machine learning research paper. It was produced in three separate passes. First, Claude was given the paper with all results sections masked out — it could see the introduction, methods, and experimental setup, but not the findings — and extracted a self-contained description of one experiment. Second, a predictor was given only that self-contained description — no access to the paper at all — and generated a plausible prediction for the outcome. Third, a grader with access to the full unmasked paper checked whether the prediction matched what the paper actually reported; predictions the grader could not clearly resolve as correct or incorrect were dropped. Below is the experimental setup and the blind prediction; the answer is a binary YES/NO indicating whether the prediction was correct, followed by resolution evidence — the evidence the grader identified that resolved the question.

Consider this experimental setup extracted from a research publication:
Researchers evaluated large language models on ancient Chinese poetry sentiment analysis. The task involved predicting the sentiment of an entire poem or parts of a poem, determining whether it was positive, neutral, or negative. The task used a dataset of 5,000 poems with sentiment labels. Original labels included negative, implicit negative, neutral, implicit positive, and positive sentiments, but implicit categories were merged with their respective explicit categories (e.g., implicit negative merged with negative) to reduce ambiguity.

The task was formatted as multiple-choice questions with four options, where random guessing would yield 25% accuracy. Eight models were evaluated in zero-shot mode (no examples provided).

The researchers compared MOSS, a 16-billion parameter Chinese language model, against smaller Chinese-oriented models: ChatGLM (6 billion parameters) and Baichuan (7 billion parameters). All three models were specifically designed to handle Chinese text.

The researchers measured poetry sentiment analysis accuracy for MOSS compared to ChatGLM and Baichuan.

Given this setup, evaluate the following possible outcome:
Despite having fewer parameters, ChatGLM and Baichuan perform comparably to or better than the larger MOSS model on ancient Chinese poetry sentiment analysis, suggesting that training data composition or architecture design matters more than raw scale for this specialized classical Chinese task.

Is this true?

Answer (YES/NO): YES